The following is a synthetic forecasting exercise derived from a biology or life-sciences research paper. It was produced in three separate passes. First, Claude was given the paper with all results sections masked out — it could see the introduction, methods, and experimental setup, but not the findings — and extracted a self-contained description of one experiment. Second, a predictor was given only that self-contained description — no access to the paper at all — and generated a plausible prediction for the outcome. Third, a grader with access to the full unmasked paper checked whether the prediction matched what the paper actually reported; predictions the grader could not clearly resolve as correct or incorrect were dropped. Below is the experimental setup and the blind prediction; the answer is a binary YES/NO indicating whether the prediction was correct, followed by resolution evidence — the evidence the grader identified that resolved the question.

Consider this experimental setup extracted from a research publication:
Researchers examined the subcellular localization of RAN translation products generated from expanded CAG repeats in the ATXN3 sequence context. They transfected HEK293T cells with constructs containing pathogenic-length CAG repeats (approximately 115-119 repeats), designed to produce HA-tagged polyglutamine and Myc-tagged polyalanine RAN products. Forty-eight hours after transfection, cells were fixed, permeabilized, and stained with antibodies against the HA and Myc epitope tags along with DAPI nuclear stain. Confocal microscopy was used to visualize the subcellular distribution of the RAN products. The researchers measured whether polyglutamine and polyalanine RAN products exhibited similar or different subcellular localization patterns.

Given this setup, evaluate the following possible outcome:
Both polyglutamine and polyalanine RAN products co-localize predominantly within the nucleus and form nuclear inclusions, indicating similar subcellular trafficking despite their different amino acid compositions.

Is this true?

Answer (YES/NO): NO